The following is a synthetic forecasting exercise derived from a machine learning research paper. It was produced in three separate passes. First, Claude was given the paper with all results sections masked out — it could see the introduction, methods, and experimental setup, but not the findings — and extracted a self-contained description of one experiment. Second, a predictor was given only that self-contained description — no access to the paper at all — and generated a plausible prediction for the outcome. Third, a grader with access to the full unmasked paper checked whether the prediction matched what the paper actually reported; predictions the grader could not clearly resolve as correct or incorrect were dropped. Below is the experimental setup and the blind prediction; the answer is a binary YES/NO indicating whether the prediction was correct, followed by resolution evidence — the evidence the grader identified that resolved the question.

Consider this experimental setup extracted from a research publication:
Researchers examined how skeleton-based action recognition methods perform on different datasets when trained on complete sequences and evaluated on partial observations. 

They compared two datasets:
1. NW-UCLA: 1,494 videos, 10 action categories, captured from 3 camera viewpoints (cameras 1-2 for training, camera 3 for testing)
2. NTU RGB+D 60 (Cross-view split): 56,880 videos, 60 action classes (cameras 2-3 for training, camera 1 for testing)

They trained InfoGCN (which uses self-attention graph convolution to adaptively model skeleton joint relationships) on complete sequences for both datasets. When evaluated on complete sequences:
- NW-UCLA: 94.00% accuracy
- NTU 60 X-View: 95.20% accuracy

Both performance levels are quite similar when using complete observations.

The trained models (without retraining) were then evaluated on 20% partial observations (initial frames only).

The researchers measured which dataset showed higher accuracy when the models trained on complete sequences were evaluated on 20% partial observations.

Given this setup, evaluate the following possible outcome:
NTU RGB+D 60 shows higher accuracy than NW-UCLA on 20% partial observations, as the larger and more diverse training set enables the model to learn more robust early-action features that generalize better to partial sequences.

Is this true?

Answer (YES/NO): NO